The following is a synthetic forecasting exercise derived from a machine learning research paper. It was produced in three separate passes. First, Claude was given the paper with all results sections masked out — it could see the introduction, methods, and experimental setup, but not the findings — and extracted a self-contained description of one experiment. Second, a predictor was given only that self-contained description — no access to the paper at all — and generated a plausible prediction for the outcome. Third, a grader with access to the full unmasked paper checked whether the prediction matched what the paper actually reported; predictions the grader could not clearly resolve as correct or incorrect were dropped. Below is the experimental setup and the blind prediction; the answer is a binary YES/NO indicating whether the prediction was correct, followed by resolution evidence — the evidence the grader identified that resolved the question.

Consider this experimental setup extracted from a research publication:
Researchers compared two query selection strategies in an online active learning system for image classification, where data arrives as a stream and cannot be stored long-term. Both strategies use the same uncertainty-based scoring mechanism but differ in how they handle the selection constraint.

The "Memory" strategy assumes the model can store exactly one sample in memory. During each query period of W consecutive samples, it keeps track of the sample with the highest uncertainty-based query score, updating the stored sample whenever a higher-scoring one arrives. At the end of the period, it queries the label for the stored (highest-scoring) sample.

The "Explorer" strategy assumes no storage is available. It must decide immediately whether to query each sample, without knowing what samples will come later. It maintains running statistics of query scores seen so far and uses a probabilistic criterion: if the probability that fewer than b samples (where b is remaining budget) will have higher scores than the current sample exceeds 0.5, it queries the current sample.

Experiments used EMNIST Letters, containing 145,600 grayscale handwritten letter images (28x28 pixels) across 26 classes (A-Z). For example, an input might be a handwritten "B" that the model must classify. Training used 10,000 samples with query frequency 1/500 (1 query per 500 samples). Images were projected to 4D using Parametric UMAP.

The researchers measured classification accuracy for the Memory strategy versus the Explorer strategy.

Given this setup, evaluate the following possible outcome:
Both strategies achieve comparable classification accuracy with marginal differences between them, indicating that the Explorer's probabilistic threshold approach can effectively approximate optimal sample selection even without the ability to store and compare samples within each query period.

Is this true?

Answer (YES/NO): YES